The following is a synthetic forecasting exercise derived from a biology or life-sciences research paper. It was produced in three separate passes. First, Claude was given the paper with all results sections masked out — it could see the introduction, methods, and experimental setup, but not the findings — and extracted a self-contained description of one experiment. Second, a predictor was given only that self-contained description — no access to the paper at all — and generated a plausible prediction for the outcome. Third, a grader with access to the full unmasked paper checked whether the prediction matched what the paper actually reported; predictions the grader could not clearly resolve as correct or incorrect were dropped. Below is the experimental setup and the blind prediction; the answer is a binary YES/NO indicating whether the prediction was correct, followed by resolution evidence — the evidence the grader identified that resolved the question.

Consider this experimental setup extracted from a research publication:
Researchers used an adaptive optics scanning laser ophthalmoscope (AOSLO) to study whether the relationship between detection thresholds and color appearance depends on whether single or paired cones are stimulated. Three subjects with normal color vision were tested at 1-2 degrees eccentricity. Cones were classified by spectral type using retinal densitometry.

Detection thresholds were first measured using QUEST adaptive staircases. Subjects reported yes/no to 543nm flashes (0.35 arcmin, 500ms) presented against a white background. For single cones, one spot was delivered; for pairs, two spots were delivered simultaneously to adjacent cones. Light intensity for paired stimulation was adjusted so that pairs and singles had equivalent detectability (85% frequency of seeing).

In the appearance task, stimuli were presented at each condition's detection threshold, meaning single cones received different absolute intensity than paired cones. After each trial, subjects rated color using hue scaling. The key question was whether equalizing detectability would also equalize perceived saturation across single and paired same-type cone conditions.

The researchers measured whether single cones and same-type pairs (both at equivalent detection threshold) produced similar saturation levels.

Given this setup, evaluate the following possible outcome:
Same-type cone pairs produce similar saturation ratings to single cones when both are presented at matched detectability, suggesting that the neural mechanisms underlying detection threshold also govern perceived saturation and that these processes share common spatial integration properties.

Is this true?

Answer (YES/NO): NO